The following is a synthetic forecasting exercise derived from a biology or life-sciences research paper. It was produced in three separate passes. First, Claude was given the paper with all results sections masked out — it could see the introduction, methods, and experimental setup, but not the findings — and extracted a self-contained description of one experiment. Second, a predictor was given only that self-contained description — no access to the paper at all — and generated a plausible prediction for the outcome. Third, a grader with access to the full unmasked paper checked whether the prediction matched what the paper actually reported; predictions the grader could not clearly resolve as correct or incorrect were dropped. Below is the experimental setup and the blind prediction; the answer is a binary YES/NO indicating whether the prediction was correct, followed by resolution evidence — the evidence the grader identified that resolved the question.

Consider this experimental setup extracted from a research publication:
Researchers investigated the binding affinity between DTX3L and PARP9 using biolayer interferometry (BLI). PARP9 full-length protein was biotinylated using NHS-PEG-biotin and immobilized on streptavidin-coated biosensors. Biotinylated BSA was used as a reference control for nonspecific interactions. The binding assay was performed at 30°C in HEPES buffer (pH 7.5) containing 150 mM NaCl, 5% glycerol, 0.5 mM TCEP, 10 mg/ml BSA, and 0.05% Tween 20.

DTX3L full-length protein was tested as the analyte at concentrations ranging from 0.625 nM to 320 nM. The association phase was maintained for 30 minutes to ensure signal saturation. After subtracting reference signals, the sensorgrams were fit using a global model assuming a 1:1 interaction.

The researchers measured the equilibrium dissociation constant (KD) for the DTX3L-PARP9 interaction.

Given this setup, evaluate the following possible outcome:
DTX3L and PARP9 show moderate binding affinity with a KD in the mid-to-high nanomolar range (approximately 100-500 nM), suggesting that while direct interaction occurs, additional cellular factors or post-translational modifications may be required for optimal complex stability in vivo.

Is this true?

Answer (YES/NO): NO